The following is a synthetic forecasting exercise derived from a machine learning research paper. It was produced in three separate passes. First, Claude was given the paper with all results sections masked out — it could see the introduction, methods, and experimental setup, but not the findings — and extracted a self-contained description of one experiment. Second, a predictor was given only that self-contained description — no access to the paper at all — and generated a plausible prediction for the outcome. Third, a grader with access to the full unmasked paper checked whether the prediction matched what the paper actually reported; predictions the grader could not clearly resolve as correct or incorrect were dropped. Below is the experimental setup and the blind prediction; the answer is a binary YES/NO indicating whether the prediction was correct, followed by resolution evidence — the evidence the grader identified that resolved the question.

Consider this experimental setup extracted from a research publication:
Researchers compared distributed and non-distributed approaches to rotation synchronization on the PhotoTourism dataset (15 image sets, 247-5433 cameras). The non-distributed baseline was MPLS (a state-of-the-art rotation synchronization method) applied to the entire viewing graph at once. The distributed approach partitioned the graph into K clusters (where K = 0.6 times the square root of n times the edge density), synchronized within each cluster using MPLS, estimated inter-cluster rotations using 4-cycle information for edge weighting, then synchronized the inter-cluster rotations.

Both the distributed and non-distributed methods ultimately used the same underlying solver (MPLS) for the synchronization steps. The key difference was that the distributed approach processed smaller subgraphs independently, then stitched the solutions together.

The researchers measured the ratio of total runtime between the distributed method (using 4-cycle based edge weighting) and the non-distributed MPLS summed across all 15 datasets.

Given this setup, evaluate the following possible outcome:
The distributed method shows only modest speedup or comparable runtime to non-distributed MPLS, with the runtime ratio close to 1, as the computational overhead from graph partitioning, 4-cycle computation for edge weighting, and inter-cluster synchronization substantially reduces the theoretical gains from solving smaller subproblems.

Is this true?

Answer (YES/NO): NO